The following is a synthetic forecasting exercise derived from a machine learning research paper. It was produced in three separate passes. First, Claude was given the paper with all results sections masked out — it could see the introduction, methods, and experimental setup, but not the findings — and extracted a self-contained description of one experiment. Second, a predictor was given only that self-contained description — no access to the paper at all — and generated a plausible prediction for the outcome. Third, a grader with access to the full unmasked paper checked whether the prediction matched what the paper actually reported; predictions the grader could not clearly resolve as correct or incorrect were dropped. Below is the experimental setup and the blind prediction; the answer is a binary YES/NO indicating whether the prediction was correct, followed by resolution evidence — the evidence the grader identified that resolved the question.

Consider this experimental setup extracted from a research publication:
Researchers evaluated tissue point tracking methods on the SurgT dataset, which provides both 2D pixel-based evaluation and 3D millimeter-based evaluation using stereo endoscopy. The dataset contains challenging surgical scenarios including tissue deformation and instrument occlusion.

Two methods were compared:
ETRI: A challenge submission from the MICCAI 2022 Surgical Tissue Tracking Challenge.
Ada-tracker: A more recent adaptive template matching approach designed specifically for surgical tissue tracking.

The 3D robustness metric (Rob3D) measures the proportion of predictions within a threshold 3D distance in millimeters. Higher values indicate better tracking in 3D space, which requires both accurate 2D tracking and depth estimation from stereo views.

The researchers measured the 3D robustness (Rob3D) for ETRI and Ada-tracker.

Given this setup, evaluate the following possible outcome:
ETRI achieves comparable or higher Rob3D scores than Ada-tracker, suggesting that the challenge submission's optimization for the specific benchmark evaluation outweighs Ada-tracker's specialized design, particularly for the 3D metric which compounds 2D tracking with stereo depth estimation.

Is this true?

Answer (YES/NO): NO